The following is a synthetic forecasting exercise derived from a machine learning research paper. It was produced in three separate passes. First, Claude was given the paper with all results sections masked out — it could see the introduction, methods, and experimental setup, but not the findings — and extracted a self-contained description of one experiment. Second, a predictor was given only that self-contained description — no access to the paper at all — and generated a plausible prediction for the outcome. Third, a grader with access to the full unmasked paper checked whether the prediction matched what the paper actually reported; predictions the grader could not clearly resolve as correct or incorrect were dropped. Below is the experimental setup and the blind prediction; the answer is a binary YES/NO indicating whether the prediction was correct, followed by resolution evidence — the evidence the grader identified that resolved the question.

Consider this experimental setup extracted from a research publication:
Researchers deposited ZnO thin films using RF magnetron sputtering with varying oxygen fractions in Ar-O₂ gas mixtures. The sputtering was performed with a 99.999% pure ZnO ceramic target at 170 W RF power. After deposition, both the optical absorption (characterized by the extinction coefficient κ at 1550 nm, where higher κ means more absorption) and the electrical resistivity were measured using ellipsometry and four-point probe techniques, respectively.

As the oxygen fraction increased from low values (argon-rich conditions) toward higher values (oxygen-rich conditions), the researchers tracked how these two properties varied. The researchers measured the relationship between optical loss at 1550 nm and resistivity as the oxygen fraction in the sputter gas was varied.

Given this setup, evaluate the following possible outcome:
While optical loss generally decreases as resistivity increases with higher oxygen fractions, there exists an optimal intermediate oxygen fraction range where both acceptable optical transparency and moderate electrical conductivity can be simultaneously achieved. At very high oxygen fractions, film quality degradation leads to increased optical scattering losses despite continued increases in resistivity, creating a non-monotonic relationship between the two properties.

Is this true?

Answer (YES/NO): NO